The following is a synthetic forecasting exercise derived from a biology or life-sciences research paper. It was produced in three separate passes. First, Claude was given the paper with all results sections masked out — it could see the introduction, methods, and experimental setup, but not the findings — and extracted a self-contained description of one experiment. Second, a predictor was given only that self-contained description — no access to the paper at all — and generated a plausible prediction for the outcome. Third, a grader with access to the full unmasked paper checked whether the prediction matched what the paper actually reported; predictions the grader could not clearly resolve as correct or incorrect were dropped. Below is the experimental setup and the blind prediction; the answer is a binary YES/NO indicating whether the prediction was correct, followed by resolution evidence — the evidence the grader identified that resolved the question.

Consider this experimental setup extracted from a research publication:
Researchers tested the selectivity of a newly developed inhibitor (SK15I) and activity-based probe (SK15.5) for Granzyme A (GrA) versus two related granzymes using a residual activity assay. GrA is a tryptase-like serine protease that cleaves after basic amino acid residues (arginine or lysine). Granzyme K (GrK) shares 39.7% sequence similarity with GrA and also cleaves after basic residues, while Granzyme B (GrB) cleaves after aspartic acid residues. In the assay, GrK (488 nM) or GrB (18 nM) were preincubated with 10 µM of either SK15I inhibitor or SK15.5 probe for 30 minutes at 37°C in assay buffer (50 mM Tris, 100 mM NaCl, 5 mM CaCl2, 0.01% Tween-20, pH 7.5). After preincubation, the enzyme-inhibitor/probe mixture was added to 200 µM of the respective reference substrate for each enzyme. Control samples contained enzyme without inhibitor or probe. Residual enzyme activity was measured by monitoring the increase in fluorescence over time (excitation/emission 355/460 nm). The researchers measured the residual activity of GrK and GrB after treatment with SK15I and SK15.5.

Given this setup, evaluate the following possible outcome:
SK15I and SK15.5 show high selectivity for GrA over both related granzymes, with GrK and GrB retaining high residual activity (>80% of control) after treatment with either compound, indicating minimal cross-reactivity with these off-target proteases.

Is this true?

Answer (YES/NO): YES